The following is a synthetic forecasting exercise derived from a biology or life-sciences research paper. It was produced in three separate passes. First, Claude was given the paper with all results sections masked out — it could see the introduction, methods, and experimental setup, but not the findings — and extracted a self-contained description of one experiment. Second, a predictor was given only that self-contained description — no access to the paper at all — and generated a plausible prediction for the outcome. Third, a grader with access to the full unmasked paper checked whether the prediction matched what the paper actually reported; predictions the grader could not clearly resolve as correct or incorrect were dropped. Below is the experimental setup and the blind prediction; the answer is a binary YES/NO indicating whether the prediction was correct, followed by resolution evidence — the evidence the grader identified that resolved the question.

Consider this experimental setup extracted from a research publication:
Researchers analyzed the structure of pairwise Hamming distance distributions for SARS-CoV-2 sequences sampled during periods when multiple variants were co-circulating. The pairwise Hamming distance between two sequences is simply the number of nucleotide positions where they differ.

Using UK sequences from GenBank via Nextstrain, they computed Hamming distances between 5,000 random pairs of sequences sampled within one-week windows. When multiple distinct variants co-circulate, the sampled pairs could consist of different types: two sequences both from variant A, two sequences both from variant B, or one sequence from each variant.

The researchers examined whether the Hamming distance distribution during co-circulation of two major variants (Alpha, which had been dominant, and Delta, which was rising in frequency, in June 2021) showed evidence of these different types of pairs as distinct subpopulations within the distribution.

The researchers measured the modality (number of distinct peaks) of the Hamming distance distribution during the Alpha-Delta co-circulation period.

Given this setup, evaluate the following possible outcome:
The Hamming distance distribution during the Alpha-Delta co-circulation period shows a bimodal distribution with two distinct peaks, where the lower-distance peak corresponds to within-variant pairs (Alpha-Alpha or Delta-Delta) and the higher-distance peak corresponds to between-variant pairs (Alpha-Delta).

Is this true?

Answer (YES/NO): NO